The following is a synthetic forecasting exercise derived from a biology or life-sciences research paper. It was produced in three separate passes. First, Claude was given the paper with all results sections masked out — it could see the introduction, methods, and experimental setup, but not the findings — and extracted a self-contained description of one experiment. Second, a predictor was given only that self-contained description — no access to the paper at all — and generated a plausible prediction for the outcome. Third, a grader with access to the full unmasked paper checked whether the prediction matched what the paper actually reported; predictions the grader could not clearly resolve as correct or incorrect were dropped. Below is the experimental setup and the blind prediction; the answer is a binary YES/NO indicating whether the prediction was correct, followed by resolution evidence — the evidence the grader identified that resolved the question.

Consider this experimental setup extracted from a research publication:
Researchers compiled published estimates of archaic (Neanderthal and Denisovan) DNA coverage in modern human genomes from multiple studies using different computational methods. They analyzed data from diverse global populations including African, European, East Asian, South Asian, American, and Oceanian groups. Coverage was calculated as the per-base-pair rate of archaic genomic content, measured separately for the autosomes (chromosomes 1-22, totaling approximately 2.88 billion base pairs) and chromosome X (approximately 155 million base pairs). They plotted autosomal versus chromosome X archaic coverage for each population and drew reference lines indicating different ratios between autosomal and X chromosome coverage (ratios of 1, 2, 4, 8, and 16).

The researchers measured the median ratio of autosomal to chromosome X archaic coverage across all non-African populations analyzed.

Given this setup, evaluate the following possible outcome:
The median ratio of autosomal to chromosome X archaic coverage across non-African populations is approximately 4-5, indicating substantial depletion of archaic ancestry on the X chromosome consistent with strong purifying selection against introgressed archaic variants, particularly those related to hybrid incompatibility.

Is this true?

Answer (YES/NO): NO